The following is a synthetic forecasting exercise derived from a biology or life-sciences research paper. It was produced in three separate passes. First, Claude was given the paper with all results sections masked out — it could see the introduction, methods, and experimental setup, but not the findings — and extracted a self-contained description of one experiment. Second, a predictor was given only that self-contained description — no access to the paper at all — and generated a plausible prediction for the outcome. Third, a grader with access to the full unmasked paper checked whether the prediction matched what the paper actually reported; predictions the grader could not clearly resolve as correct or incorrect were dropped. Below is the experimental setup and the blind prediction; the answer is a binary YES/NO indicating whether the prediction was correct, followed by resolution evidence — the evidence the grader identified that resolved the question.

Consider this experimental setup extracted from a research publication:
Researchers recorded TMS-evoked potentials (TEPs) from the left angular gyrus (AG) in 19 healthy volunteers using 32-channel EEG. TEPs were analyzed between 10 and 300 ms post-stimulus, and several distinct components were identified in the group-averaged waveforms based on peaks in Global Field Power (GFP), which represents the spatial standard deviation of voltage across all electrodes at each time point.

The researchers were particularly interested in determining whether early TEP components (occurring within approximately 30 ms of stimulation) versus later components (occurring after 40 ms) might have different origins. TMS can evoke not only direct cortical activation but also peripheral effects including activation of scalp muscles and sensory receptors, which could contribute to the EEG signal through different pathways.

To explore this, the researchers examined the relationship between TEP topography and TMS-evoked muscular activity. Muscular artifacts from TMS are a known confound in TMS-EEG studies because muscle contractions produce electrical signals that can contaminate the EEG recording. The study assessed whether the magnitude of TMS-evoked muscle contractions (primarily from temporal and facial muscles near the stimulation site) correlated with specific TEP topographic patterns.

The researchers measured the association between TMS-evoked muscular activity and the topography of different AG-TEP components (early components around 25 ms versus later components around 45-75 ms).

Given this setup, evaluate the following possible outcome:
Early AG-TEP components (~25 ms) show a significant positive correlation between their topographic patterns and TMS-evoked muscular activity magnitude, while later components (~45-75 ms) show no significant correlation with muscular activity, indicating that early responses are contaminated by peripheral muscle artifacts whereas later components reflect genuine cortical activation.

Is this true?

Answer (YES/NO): NO